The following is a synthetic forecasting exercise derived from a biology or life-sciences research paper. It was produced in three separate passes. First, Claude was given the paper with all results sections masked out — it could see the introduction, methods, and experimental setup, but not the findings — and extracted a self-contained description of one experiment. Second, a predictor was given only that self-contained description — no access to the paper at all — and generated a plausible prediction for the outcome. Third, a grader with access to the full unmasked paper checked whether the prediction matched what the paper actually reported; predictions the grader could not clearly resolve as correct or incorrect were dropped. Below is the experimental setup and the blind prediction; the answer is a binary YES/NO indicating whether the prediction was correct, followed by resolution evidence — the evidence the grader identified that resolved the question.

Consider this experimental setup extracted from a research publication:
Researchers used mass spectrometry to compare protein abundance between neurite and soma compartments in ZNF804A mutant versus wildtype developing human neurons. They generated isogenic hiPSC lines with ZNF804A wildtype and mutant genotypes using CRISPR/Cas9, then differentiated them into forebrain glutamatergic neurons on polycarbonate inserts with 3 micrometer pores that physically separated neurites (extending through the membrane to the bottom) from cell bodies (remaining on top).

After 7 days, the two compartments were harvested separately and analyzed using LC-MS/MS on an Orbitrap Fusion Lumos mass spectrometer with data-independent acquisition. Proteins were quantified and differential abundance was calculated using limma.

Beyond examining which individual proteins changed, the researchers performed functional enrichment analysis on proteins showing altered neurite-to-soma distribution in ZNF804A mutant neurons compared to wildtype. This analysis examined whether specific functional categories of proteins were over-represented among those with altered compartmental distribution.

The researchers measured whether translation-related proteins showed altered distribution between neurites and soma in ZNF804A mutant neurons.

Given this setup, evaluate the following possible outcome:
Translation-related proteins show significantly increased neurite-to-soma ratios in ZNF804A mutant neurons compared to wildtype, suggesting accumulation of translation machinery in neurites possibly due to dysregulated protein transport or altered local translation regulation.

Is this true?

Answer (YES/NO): YES